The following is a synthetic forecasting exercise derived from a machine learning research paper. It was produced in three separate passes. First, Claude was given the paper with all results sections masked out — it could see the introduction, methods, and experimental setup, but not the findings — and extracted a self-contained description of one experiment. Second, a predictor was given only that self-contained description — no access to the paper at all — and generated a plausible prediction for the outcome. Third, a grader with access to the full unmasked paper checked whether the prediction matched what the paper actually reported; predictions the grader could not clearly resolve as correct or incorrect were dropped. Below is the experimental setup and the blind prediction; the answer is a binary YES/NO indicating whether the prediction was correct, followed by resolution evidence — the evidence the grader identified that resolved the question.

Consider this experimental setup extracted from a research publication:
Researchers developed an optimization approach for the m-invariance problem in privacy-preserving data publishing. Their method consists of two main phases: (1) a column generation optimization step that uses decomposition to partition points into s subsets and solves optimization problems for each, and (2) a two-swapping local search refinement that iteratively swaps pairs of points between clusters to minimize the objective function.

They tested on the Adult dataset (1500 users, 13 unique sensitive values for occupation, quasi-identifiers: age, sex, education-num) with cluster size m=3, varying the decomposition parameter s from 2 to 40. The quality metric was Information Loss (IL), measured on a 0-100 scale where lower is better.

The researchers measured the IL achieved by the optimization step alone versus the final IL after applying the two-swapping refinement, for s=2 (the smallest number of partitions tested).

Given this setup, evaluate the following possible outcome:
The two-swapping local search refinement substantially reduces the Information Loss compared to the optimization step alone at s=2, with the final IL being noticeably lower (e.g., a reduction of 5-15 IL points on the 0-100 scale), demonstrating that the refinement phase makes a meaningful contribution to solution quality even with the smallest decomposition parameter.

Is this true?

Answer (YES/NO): NO